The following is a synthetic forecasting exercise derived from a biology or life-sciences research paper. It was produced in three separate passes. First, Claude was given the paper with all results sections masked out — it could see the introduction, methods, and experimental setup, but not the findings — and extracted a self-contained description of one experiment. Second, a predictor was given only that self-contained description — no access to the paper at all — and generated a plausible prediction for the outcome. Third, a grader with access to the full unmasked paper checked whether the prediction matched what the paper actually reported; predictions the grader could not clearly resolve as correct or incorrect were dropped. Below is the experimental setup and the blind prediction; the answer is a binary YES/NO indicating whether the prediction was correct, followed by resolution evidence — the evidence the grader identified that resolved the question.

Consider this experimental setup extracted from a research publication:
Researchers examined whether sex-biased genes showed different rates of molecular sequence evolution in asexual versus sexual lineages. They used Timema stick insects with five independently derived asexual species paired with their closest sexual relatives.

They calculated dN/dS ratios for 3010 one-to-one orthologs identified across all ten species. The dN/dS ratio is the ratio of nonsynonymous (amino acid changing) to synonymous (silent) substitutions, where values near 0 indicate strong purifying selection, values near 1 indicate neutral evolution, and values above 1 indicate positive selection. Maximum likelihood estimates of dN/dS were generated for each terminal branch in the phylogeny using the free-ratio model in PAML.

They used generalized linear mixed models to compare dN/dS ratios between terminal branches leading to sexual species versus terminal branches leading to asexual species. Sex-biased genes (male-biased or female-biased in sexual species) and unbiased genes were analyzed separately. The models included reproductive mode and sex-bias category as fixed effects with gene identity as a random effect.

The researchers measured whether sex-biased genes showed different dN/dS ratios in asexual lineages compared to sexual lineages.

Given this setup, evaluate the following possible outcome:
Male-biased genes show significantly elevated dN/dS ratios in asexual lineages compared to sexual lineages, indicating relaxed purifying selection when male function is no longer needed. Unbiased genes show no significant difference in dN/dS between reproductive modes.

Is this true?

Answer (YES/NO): NO